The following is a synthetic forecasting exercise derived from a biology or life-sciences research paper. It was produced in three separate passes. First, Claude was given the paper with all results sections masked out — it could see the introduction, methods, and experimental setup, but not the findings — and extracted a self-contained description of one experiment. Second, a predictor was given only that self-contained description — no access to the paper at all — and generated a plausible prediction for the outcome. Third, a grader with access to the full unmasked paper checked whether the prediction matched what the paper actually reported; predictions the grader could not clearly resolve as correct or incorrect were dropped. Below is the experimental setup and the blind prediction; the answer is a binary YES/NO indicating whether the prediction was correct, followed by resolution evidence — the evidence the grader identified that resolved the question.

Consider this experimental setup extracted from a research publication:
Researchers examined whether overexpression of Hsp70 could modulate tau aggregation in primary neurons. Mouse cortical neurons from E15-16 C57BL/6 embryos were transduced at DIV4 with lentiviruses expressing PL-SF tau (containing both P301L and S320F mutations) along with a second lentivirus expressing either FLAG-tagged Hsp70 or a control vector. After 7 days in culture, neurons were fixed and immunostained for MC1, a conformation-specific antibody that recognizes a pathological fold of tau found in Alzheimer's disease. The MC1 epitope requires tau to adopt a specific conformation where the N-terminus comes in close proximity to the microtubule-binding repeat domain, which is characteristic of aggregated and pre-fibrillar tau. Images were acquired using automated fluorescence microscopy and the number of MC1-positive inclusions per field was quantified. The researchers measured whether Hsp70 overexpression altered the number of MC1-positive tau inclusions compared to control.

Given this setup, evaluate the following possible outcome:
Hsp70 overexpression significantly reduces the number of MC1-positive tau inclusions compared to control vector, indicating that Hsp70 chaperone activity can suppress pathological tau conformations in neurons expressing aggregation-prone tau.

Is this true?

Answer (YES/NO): NO